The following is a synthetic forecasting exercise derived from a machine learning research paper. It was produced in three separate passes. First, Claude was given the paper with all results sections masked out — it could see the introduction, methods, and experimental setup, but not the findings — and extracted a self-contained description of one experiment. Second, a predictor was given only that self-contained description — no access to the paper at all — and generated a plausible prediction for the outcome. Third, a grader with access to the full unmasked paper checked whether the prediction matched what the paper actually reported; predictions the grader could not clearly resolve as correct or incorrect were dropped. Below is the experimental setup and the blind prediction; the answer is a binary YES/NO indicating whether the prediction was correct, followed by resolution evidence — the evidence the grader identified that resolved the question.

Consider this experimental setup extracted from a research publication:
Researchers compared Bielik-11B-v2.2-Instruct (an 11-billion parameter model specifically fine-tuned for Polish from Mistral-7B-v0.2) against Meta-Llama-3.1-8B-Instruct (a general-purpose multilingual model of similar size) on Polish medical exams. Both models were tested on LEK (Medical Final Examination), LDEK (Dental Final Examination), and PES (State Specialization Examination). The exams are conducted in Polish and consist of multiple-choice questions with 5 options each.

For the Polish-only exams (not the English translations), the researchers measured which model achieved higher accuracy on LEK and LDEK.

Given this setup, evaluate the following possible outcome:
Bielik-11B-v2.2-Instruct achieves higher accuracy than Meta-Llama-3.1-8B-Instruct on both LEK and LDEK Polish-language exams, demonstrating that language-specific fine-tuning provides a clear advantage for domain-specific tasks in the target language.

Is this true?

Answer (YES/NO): YES